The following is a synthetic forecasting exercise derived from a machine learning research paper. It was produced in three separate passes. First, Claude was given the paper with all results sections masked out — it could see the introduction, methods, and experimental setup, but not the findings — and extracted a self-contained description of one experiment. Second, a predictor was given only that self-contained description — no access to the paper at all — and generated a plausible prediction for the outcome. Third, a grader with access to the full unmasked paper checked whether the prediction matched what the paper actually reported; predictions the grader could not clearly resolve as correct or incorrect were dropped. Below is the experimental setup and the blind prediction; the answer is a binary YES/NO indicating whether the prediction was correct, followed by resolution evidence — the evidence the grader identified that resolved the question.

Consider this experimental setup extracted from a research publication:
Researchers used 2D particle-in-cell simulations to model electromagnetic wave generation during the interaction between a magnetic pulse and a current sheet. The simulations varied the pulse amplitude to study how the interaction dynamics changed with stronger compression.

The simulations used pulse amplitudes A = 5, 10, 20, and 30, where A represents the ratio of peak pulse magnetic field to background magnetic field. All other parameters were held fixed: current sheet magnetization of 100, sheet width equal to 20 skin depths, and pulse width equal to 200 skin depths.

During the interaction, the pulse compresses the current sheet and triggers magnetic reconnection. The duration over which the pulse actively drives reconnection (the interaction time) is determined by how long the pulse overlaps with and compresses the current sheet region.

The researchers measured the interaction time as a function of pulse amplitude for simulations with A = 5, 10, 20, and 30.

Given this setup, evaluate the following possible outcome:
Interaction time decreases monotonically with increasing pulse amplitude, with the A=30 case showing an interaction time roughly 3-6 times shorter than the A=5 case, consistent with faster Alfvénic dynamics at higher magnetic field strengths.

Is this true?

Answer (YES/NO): NO